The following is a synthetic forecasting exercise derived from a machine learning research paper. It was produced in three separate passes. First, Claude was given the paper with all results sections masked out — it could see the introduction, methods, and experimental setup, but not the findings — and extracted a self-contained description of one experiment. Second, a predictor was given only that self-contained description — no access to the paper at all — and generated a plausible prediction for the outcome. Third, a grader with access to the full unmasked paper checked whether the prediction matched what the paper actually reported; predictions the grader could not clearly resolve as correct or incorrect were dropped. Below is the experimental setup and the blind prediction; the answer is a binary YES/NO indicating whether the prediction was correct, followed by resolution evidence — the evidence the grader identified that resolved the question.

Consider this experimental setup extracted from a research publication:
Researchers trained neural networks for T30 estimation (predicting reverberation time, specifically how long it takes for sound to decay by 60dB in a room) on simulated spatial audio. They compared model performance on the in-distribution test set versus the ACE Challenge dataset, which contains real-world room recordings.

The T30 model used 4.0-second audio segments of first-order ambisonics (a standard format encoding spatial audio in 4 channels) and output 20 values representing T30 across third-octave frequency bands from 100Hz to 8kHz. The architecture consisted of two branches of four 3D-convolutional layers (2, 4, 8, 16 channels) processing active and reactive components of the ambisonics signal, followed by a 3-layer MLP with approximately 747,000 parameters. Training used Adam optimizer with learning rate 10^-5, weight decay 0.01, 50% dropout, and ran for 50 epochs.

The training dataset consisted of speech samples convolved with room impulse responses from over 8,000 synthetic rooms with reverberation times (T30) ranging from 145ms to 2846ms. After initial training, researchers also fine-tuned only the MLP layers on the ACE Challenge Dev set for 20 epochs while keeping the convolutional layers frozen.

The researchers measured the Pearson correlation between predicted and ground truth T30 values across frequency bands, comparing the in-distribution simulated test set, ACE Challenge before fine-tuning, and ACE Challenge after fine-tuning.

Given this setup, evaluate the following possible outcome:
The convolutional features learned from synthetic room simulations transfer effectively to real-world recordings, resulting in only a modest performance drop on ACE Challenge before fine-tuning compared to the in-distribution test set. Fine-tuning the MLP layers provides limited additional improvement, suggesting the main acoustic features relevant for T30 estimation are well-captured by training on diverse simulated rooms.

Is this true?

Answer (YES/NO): NO